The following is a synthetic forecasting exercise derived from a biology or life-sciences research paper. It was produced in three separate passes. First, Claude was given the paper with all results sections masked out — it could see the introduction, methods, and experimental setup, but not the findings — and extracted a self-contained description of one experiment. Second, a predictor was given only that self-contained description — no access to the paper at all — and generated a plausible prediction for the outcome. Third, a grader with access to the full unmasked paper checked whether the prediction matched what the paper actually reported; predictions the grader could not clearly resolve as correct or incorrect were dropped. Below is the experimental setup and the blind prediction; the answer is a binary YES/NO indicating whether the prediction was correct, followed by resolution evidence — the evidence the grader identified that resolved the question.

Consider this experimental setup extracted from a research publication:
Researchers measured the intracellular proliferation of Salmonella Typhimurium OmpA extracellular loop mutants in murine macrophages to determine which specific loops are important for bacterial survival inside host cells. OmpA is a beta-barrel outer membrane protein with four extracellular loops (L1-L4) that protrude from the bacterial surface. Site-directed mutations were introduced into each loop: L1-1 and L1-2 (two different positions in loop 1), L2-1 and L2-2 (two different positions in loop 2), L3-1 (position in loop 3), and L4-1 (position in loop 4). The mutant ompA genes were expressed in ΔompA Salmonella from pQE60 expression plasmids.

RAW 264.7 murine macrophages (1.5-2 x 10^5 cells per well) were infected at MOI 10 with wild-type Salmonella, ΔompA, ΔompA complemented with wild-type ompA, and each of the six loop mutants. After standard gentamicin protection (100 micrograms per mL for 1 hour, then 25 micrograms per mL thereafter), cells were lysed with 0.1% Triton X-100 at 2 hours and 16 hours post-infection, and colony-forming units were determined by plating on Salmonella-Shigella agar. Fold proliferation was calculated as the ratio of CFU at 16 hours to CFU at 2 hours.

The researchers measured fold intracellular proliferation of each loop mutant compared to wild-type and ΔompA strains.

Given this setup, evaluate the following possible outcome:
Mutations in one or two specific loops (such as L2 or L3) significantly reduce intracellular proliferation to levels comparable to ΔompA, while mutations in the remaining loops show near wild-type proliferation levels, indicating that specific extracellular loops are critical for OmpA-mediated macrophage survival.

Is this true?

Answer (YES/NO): NO